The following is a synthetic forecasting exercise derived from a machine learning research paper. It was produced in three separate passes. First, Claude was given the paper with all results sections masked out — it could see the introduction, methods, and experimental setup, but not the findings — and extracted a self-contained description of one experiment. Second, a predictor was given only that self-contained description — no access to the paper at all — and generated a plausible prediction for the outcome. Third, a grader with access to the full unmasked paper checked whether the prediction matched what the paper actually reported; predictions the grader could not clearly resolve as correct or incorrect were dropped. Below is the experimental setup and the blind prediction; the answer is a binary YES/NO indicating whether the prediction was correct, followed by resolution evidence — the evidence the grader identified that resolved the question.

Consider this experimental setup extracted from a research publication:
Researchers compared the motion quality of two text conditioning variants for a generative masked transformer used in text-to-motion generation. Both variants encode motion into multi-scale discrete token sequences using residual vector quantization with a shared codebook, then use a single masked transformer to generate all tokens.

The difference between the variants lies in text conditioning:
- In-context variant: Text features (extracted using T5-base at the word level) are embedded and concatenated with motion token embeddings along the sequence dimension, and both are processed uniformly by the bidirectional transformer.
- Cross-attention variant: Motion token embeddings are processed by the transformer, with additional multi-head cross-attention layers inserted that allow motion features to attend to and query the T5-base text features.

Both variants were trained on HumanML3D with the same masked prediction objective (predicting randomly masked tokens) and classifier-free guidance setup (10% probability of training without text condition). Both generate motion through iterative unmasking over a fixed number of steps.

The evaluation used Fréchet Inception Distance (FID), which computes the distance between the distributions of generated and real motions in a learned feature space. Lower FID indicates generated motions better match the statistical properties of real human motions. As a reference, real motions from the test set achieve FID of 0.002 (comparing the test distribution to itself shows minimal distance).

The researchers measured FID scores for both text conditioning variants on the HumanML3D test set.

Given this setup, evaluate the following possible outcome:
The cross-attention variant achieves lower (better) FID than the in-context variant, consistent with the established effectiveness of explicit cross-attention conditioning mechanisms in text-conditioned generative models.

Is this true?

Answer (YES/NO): YES